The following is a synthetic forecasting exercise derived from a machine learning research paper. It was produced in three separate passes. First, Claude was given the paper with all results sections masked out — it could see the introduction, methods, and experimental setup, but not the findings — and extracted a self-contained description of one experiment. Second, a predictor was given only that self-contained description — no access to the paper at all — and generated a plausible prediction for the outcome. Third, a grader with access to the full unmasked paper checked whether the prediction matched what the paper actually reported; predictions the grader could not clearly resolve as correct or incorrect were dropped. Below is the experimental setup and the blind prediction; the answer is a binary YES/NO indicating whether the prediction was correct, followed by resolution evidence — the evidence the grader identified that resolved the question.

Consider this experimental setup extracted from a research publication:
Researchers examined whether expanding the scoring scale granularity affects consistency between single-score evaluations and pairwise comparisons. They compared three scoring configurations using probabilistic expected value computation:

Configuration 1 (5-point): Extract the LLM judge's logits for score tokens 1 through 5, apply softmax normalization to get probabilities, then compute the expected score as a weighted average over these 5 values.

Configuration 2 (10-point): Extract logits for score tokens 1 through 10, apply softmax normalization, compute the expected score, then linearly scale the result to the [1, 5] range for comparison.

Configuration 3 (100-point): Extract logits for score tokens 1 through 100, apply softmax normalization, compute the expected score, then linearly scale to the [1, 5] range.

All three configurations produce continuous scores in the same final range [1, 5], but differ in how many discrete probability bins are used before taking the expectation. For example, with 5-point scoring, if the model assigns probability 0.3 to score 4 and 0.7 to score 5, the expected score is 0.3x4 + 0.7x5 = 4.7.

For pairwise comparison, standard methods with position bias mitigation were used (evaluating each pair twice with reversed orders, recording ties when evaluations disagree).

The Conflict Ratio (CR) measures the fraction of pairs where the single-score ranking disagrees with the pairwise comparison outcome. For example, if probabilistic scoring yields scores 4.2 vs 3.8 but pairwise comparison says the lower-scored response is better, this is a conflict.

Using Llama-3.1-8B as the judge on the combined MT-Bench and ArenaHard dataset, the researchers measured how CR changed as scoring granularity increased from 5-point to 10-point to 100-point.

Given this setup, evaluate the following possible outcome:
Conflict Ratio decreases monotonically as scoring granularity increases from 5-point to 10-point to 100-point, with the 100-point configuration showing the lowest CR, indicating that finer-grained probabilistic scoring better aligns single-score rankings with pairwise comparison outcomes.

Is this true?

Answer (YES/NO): YES